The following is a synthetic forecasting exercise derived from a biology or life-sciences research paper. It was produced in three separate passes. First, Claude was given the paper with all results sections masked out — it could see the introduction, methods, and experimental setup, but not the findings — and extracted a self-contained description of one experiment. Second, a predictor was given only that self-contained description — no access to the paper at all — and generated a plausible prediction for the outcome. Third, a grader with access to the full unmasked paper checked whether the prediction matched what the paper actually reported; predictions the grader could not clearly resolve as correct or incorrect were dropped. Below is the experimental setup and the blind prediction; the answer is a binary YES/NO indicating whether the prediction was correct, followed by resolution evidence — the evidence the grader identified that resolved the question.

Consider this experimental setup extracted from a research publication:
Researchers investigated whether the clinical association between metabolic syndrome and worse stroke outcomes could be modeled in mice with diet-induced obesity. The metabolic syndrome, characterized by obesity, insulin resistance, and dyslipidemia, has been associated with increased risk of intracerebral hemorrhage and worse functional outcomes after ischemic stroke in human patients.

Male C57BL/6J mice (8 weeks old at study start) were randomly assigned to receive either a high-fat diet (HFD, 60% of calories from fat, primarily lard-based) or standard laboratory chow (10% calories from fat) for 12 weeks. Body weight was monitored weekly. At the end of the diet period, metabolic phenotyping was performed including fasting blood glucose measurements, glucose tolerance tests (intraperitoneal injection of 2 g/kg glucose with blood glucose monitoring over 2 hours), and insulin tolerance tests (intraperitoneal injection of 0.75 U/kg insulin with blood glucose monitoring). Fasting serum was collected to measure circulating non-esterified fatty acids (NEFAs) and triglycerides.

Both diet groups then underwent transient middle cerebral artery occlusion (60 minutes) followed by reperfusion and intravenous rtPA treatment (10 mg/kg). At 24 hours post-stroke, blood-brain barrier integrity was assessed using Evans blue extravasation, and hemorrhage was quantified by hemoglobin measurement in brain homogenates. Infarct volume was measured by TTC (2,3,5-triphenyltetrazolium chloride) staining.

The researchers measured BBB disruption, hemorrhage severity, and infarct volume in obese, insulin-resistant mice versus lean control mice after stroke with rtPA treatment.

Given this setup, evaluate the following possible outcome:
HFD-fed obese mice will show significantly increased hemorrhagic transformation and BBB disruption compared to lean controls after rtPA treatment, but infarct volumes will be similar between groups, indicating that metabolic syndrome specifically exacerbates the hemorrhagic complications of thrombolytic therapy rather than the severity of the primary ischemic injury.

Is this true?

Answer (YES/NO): NO